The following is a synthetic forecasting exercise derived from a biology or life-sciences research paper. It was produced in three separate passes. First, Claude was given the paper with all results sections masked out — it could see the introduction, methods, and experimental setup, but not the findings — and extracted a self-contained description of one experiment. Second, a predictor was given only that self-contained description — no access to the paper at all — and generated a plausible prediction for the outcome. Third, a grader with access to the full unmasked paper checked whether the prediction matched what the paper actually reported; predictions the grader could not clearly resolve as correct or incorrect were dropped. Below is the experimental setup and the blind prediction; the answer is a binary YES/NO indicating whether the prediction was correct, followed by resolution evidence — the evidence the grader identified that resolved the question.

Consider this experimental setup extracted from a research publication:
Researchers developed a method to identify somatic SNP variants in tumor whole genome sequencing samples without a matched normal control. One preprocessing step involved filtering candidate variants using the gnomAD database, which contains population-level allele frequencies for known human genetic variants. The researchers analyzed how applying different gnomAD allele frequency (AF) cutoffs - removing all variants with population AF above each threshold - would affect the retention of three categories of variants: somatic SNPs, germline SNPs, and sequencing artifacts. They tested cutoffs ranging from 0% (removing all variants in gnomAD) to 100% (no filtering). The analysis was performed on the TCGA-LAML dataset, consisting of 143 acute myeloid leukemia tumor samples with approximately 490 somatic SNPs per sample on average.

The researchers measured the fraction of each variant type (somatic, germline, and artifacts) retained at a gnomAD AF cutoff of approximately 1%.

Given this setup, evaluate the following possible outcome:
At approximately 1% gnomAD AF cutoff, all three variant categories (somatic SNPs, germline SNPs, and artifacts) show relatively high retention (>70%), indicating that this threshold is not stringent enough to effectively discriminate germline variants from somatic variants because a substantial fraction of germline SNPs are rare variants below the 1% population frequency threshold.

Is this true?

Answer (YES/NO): NO